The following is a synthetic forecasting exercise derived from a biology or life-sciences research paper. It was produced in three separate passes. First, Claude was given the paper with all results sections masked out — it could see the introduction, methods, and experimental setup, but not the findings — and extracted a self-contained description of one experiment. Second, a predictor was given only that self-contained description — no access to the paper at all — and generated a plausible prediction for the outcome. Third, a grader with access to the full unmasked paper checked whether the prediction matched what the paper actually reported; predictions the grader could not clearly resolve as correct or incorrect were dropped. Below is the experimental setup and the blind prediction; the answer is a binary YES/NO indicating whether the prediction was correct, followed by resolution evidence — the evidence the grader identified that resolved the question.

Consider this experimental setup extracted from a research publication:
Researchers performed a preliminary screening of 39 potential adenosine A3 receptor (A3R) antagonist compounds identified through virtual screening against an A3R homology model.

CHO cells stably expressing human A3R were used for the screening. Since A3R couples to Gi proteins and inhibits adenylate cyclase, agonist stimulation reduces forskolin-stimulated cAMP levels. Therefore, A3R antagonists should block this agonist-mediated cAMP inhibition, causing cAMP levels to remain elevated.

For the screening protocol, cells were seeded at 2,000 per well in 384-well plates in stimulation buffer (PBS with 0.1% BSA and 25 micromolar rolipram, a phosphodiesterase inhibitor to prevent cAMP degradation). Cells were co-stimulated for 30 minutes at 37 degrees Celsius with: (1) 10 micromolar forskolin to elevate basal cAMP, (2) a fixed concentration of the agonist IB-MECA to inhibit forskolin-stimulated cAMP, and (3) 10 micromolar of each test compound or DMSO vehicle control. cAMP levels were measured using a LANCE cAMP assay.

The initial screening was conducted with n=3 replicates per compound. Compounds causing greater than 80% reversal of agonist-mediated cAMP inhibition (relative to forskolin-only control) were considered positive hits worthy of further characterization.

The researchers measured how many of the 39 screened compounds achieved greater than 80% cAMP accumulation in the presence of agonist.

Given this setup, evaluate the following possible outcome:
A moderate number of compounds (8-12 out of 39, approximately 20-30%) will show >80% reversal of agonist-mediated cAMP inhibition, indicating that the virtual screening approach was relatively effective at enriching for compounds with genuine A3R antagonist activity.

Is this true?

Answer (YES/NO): YES